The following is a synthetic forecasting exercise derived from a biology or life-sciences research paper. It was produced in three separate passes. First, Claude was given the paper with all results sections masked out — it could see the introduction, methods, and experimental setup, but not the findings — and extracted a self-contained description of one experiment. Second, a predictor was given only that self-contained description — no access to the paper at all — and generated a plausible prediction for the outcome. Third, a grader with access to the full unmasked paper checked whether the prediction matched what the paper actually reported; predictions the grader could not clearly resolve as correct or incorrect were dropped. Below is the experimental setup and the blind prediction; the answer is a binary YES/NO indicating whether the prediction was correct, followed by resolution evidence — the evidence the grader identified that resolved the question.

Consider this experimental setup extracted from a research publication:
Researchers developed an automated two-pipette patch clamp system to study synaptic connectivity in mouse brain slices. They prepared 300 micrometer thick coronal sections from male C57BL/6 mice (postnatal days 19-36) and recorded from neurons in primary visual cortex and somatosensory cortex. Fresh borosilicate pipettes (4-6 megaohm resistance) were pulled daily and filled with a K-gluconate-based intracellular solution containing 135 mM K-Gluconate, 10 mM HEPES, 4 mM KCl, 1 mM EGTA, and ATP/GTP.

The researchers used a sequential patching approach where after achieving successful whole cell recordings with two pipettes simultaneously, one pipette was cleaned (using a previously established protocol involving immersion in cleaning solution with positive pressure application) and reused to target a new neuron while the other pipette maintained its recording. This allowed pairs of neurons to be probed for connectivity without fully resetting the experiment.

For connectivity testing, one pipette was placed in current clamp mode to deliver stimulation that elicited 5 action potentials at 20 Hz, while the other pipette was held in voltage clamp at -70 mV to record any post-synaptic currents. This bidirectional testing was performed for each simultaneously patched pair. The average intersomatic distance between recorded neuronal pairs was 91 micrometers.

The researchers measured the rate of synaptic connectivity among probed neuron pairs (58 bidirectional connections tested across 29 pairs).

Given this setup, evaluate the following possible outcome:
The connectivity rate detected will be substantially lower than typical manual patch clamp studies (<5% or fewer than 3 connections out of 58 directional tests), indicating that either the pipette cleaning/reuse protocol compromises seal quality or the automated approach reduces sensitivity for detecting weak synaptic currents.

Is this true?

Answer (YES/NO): NO